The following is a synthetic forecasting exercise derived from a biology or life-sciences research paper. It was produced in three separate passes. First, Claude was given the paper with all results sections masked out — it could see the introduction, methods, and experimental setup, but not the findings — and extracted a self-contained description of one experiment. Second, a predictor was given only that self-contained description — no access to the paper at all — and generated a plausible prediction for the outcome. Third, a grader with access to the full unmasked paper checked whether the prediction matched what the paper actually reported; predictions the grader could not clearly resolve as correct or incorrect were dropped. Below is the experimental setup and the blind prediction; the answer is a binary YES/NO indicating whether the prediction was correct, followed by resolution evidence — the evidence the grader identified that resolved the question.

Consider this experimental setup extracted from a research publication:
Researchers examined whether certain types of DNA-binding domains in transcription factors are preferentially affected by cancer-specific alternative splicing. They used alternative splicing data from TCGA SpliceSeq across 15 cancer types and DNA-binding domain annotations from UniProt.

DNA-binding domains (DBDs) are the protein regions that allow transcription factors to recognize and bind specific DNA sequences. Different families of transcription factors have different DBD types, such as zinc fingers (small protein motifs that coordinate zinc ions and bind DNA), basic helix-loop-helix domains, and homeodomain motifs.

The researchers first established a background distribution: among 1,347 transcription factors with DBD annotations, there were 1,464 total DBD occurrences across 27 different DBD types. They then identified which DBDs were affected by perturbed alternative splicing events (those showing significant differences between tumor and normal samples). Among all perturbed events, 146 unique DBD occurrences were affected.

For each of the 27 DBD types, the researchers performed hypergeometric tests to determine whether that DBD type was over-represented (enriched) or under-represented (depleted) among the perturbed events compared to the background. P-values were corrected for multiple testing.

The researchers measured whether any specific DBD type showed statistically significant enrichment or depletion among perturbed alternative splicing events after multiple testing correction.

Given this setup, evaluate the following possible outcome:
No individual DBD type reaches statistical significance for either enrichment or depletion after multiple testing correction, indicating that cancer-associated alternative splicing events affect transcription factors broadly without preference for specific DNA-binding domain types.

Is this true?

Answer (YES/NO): NO